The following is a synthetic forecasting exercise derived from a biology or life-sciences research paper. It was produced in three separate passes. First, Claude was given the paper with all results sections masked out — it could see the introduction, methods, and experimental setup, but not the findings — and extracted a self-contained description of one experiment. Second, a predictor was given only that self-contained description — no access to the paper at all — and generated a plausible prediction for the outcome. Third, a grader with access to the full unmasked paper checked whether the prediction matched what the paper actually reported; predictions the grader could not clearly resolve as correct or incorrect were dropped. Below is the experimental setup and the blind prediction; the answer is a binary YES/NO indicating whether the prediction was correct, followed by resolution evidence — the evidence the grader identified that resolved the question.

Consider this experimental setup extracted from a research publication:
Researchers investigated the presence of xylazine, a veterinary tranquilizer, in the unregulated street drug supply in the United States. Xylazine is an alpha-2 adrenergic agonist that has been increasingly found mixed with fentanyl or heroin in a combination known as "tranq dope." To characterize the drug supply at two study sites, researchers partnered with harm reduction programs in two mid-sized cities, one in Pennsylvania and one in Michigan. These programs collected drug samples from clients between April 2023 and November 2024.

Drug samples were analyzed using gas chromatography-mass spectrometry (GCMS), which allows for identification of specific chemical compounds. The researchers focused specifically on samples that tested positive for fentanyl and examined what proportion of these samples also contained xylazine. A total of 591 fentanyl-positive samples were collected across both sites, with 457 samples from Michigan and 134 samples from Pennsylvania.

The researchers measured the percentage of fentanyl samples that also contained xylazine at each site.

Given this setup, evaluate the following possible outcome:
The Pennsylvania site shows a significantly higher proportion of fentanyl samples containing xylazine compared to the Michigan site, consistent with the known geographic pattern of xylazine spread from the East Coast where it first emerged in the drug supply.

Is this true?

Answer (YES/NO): YES